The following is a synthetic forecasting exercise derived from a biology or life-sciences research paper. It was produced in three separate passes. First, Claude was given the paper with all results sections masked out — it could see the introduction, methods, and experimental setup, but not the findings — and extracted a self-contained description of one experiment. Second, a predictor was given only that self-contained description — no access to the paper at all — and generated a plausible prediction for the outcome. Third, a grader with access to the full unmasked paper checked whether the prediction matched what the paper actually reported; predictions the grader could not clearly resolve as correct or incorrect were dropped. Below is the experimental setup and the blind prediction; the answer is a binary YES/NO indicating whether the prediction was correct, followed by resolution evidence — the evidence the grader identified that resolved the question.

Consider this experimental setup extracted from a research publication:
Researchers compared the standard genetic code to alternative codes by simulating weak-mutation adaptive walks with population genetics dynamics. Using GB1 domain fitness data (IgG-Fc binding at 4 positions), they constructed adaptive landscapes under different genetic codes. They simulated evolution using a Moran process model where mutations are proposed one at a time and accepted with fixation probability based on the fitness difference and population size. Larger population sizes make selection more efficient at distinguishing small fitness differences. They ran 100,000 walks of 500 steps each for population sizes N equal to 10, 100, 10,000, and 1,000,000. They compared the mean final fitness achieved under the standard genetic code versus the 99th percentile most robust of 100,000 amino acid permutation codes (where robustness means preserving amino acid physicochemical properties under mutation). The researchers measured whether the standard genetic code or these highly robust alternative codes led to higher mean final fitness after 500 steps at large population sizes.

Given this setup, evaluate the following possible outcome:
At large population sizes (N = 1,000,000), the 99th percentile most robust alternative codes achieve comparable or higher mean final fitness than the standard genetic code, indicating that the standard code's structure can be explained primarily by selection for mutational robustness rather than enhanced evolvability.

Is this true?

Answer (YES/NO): YES